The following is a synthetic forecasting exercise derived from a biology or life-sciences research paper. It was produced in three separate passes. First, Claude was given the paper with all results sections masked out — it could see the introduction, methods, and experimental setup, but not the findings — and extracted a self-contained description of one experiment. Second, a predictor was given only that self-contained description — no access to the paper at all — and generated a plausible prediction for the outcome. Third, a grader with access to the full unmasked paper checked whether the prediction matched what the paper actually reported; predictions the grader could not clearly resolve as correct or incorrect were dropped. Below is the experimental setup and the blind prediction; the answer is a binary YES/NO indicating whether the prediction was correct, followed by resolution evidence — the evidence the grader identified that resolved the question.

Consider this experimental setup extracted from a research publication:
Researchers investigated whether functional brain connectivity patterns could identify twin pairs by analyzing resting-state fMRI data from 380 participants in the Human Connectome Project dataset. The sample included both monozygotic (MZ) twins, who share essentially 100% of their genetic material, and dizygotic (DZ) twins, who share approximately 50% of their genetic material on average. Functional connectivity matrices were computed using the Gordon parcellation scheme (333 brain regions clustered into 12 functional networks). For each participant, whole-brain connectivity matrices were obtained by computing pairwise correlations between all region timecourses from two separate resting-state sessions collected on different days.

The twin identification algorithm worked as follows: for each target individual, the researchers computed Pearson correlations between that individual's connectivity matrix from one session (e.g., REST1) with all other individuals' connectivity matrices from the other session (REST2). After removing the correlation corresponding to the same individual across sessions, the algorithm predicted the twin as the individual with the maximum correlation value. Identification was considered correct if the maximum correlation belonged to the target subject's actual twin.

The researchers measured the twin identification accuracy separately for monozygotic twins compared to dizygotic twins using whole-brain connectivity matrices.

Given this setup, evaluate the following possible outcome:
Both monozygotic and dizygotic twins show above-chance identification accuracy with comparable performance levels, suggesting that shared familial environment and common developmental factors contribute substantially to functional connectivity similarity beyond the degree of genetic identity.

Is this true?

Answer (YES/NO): NO